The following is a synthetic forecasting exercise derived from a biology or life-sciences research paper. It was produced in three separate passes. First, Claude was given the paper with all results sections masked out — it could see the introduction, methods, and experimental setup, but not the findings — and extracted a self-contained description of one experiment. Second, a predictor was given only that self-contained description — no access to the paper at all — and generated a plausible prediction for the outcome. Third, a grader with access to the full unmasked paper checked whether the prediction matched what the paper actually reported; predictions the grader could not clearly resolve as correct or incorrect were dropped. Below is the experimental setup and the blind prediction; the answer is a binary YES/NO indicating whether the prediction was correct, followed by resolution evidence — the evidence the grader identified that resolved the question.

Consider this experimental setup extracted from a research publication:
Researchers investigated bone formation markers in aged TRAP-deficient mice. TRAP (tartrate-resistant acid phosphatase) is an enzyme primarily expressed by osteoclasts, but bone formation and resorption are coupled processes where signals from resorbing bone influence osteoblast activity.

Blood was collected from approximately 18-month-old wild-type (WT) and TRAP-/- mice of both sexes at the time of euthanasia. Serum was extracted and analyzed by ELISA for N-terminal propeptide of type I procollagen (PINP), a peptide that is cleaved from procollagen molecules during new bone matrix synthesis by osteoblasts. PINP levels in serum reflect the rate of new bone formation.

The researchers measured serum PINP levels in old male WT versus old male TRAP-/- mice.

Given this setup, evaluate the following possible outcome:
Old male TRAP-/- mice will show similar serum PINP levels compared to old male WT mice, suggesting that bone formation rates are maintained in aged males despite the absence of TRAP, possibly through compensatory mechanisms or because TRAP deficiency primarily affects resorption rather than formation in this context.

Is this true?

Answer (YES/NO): YES